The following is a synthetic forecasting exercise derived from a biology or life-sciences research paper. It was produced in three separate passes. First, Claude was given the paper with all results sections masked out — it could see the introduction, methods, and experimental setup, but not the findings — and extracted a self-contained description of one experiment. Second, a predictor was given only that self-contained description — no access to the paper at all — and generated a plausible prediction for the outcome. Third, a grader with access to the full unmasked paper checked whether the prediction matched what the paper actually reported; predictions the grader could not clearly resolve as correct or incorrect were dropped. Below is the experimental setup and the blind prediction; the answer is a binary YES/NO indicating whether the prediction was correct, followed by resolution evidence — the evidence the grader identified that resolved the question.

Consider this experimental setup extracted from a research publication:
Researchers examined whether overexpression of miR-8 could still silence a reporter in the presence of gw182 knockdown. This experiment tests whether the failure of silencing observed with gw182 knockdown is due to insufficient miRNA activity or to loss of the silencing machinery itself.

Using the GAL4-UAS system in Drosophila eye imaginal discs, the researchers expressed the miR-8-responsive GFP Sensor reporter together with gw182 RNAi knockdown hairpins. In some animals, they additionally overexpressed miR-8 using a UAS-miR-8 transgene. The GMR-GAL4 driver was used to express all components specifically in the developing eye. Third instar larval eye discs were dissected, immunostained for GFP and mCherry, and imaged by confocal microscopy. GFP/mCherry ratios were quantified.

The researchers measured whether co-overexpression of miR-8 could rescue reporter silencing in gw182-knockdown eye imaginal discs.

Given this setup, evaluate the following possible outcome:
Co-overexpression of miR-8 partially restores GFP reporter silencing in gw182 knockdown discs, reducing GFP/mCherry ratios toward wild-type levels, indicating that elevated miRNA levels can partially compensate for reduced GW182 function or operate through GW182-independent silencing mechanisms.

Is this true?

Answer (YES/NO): NO